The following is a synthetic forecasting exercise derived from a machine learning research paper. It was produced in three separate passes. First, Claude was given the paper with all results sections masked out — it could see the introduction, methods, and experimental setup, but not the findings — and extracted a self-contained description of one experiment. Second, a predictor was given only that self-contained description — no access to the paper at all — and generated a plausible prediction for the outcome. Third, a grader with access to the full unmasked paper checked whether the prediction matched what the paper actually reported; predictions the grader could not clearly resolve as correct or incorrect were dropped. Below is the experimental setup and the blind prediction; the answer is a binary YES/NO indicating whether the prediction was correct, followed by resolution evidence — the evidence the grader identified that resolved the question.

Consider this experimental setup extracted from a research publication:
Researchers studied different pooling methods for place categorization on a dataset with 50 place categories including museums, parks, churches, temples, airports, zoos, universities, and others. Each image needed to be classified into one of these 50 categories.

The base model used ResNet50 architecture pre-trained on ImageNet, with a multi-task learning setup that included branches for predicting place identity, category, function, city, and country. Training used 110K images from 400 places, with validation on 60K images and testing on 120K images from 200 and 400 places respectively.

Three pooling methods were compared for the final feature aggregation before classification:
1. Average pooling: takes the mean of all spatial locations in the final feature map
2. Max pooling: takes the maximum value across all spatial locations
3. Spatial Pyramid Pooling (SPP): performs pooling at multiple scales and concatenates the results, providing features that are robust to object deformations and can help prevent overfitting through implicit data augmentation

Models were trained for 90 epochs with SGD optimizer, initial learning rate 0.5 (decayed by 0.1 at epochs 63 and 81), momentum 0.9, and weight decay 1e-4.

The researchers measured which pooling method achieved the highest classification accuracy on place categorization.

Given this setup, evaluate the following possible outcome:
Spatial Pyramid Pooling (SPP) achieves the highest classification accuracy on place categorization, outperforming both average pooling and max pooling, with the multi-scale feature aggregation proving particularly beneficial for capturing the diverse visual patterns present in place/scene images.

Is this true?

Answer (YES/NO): YES